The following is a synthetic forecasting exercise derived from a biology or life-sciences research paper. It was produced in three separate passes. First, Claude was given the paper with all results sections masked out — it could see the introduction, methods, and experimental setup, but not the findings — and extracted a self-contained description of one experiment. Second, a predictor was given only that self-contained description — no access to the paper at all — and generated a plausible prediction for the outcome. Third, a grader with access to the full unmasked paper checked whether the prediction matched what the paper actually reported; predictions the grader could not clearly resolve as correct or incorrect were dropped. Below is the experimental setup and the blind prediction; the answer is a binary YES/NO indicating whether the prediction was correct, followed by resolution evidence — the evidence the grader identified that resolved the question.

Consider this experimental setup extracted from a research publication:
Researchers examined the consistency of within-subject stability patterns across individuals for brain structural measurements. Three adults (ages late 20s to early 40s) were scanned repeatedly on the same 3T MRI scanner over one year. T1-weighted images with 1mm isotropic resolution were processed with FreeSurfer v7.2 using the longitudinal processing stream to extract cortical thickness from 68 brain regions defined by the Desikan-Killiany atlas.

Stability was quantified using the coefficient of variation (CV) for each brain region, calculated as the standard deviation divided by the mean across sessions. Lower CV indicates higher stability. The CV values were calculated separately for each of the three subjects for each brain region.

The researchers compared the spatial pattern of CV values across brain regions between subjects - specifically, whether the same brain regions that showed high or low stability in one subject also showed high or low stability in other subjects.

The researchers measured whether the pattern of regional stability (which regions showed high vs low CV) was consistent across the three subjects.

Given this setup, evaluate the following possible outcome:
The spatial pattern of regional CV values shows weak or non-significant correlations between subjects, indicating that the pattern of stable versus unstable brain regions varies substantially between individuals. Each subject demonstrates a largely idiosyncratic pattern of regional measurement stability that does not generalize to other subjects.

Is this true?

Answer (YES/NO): NO